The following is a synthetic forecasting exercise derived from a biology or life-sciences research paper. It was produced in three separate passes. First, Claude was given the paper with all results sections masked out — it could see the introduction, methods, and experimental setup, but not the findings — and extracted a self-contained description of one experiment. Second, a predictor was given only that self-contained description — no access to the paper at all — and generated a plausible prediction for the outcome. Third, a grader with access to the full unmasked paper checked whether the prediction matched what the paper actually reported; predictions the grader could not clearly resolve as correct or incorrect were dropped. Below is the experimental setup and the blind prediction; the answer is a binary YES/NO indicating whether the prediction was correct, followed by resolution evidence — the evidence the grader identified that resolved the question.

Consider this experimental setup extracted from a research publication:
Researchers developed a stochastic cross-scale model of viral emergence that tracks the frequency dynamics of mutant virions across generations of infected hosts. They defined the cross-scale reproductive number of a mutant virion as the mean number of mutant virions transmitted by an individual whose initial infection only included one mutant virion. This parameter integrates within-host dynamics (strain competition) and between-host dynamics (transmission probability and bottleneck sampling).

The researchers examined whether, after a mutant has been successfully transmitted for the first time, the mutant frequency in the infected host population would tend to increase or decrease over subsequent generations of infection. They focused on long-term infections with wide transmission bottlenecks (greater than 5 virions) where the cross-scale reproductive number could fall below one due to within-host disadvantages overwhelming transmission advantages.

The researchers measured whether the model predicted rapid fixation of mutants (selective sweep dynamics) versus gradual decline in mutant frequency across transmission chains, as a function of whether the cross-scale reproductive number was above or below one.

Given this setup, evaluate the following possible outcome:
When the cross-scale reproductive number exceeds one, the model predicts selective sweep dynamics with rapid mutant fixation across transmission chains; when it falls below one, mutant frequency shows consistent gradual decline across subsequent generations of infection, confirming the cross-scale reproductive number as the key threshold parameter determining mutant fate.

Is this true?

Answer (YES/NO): NO